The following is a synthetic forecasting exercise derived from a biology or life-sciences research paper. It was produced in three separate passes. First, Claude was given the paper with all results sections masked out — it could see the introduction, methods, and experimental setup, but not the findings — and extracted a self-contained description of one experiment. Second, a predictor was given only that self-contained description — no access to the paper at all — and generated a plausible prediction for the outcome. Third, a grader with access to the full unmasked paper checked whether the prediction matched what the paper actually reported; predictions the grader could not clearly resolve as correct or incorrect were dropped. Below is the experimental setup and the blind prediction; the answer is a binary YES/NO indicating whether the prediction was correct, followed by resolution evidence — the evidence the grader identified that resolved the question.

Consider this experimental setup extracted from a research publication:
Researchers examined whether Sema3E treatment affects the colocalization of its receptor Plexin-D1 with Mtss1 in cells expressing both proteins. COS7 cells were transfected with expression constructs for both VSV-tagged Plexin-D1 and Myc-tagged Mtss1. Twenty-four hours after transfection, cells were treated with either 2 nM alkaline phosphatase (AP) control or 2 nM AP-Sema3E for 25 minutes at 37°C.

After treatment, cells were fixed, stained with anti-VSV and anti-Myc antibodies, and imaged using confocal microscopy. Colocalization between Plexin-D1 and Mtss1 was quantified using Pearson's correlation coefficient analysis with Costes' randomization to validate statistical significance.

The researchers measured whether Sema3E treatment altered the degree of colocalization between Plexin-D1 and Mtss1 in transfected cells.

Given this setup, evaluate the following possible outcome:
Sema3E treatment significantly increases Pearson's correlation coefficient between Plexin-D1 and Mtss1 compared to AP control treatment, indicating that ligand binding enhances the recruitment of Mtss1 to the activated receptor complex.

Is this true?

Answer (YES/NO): NO